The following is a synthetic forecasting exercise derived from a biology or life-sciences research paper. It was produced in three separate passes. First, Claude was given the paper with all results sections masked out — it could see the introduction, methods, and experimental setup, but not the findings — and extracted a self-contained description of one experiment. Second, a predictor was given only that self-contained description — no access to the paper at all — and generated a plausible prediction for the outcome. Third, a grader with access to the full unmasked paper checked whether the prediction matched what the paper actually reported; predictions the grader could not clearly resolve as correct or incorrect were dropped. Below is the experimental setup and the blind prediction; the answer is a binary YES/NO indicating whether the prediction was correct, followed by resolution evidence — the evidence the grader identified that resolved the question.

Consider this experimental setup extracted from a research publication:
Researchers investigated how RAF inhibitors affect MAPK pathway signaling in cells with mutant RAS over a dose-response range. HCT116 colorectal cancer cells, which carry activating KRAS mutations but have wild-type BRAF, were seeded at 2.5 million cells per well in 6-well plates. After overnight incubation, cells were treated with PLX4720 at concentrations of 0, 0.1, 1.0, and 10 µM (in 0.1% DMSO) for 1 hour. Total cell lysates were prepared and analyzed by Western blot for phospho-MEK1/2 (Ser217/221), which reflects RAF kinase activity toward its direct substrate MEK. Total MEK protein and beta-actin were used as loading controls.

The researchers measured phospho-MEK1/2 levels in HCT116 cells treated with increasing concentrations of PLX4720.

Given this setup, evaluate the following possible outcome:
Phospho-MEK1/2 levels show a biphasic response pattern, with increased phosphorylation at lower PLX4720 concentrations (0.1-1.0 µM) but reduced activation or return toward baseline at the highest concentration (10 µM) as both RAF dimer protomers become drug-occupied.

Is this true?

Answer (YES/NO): YES